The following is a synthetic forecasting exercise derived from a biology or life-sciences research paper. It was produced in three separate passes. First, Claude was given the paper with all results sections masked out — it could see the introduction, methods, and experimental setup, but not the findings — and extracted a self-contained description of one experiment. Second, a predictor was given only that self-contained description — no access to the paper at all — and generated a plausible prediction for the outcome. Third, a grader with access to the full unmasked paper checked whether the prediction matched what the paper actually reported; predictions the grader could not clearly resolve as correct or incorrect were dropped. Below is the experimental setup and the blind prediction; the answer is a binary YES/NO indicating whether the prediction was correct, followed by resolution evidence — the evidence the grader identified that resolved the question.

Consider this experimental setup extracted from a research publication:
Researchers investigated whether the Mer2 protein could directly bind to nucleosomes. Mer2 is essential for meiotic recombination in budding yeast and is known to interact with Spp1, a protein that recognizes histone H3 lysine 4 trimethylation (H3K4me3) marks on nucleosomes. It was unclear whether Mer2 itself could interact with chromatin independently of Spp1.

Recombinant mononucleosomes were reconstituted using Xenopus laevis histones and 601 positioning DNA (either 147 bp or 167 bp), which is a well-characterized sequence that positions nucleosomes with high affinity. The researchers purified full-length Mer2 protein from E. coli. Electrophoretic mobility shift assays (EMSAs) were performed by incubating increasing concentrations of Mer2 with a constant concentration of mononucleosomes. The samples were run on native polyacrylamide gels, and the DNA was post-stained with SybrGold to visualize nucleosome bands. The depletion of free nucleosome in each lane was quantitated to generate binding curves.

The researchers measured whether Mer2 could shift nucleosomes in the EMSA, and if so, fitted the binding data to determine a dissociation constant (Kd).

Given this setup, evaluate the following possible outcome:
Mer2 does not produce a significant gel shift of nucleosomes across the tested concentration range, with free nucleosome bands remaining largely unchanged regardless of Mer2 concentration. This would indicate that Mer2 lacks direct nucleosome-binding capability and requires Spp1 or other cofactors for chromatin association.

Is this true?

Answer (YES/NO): NO